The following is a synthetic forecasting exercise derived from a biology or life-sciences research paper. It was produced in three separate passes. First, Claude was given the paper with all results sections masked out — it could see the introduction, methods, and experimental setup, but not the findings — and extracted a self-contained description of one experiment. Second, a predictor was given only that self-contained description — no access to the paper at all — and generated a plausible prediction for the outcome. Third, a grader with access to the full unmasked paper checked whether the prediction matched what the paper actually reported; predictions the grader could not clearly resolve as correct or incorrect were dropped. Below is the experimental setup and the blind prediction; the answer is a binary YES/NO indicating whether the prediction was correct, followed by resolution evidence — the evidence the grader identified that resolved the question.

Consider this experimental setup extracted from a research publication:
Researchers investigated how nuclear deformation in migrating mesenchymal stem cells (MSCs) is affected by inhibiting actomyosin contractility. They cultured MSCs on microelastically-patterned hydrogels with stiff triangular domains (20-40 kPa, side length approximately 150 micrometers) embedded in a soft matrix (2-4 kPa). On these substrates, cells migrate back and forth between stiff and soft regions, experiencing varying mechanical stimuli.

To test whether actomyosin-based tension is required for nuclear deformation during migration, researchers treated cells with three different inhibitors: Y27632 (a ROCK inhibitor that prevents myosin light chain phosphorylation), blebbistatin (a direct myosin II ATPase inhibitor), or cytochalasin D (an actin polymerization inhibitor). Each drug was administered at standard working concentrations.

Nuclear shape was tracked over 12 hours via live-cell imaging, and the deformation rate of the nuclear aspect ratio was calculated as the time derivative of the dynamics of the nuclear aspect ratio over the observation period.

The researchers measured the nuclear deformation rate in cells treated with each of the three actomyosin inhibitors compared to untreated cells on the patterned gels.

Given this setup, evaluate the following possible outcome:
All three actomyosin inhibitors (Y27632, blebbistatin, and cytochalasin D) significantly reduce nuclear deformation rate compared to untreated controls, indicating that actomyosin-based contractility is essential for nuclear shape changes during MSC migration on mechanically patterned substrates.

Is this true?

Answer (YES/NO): YES